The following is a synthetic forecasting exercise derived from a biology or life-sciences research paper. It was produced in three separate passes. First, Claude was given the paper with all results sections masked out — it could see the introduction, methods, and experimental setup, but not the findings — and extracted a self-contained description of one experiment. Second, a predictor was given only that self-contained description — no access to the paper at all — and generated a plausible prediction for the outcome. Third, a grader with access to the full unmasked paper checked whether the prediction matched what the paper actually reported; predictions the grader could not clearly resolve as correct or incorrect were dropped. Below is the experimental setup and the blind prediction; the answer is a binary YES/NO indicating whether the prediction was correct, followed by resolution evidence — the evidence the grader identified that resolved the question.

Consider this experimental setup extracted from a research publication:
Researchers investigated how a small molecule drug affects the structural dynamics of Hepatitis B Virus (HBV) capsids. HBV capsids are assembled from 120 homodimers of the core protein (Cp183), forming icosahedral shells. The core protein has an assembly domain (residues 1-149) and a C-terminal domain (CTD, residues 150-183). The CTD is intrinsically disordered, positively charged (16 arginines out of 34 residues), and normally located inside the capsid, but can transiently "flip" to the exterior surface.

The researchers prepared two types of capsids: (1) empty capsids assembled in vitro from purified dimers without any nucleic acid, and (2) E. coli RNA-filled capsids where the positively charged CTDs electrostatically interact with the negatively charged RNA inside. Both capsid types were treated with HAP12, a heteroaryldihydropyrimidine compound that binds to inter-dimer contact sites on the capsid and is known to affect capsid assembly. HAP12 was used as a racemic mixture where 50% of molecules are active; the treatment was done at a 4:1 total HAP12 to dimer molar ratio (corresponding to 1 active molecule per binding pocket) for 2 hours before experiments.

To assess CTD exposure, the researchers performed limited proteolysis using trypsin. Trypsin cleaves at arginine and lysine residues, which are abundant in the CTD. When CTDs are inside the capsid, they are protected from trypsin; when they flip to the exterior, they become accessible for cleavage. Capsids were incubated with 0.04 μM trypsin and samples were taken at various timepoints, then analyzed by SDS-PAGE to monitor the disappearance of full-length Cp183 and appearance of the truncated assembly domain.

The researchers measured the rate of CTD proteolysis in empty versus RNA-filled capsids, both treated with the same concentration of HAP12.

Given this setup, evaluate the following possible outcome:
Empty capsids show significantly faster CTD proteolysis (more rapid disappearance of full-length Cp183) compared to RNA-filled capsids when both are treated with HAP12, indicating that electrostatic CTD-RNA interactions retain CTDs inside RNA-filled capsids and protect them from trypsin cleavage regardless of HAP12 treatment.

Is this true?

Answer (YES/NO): YES